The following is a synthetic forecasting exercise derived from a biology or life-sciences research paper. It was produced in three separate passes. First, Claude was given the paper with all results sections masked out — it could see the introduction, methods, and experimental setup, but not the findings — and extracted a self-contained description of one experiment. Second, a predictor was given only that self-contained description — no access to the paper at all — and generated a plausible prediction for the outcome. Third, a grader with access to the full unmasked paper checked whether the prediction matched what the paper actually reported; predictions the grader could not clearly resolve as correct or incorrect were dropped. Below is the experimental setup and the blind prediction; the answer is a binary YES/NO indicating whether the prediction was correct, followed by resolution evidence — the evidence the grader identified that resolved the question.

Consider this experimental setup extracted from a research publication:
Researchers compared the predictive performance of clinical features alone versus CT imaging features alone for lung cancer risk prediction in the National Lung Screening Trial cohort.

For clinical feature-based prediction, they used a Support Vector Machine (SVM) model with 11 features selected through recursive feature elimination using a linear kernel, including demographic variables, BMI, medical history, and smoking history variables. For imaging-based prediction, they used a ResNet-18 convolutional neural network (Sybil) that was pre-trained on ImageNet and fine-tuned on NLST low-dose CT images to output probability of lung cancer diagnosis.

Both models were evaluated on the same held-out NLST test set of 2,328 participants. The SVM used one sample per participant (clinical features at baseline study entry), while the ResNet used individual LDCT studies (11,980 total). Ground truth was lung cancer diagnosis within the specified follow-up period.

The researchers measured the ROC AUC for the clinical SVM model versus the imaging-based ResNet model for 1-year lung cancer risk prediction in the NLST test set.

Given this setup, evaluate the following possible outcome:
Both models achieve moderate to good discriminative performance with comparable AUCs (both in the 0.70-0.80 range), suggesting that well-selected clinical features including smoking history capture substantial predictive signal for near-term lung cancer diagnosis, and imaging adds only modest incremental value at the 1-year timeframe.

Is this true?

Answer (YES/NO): NO